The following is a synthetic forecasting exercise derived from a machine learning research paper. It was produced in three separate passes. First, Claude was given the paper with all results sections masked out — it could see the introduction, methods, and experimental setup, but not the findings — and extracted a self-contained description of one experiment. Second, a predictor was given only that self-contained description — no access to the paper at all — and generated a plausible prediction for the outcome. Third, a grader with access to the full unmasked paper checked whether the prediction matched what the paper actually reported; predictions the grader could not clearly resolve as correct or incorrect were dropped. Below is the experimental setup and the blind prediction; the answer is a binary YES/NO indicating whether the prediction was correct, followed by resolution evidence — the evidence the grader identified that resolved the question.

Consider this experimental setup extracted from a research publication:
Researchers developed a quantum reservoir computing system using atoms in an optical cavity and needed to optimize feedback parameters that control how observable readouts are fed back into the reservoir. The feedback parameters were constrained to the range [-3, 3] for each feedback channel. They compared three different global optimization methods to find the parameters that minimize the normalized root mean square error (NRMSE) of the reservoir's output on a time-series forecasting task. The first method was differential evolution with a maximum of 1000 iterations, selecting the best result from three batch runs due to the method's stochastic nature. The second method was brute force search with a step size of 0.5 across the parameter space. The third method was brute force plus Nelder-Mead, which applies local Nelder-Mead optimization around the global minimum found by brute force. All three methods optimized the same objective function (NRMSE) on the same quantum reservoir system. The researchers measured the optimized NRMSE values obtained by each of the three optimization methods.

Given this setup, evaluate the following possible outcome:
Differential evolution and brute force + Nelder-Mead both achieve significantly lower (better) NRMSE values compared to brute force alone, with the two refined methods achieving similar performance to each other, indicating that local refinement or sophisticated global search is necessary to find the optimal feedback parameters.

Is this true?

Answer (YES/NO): NO